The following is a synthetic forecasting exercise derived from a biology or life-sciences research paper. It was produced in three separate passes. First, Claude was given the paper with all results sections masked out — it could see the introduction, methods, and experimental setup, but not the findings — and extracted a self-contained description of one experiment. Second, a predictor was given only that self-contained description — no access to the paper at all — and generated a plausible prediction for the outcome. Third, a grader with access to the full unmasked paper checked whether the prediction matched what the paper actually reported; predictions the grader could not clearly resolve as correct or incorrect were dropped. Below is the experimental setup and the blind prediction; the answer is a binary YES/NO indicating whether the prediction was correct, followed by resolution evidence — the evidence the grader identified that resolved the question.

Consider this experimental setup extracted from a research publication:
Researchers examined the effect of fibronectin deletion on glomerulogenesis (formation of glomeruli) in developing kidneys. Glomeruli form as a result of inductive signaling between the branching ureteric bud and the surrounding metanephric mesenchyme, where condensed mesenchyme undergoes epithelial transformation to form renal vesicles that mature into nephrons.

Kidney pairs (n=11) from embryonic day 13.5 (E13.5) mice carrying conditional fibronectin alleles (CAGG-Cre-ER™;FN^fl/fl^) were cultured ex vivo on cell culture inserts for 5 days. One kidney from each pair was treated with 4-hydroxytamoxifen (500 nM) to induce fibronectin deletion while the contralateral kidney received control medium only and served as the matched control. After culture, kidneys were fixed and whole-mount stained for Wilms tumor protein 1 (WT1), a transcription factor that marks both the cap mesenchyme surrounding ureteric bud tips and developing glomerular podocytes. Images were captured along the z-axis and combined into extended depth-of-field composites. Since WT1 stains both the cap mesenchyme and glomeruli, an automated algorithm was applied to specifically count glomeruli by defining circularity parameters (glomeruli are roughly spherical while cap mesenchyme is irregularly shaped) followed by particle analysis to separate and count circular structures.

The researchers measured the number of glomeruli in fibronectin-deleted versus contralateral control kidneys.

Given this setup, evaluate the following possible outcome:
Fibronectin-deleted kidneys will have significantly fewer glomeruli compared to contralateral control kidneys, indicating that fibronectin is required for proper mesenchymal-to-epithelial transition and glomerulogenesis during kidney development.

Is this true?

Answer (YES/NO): YES